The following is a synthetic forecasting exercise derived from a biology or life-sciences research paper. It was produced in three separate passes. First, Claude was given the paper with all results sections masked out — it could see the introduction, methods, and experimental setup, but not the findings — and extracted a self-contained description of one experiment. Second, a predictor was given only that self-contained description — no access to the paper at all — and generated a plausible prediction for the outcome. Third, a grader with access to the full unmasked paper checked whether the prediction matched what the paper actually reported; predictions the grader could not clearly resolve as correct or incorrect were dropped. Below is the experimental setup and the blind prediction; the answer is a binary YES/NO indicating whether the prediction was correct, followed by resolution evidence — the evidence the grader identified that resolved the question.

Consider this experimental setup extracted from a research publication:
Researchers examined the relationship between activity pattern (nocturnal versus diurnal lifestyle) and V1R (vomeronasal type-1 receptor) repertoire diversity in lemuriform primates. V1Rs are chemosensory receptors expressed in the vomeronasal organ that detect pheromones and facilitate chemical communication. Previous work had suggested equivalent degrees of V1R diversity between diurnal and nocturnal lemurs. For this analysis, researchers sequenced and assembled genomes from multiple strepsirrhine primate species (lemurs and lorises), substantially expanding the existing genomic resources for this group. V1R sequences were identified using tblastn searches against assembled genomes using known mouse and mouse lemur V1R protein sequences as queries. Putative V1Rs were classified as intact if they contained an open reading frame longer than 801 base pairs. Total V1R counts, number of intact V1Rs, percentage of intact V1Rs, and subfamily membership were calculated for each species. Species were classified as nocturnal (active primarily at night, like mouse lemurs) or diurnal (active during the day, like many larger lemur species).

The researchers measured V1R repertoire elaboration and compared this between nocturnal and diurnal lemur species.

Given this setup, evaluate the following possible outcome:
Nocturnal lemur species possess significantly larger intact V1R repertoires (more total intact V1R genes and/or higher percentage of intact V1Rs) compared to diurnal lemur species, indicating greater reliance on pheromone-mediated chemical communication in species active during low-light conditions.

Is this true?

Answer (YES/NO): YES